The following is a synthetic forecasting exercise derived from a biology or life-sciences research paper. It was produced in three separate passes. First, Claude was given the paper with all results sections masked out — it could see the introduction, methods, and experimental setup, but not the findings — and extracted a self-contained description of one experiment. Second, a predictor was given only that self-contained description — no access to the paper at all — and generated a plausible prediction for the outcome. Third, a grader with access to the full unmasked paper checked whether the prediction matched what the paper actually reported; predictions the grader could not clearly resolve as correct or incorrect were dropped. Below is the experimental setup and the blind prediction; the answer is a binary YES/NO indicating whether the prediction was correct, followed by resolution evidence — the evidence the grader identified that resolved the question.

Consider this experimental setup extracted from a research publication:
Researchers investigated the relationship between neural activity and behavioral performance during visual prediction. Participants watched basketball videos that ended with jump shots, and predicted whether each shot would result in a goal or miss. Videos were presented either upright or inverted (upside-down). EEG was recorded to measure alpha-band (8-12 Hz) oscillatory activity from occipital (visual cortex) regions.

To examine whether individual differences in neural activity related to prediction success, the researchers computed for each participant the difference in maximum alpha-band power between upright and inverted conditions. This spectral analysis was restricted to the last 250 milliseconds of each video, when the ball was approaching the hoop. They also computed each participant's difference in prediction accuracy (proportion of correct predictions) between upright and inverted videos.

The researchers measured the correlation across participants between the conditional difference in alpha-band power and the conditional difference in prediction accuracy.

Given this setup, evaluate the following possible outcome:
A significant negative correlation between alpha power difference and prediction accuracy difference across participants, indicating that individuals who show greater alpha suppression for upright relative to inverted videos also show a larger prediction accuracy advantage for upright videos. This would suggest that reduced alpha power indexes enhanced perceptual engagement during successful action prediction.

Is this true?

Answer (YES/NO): NO